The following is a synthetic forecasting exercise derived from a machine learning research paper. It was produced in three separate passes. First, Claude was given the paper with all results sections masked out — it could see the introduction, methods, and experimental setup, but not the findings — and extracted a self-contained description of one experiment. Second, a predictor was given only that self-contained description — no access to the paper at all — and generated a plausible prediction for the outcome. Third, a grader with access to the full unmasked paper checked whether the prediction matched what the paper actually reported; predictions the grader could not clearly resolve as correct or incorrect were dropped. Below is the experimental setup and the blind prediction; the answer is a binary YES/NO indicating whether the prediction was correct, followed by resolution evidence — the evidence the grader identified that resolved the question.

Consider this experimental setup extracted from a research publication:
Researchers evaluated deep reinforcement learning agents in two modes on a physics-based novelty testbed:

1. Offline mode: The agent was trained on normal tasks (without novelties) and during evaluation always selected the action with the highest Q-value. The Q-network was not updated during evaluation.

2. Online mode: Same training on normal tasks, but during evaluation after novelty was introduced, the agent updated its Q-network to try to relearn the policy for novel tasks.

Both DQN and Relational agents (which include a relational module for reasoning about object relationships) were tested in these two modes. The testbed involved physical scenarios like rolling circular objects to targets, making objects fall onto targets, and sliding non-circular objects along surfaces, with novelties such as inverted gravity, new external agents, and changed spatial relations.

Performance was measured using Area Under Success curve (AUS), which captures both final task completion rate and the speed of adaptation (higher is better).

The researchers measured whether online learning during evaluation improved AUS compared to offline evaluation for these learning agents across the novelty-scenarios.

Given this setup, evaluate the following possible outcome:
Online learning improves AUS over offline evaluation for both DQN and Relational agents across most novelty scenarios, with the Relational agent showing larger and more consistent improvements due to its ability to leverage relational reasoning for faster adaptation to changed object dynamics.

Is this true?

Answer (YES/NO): NO